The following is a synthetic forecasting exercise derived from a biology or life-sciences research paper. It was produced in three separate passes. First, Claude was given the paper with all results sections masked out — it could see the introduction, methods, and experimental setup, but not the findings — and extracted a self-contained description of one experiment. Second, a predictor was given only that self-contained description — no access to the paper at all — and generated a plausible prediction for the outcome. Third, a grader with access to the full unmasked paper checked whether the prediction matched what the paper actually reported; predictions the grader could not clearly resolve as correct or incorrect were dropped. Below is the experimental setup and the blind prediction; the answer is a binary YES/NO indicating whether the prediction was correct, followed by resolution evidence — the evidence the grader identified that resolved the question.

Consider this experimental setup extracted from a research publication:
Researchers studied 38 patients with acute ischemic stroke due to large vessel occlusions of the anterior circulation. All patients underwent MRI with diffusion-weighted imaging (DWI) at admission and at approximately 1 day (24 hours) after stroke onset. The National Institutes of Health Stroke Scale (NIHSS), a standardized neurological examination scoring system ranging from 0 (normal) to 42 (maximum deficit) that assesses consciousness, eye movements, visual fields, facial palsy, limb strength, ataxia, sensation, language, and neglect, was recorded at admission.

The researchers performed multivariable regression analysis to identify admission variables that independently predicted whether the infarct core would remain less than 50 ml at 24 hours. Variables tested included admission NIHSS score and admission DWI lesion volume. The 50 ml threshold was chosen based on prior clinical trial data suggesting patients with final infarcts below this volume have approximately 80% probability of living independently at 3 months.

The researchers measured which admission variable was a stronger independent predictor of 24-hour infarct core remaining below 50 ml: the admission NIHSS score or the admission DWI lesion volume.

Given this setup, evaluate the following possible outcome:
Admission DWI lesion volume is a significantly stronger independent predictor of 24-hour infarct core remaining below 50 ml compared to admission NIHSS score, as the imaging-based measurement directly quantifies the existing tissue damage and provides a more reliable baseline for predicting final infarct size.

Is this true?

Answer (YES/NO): YES